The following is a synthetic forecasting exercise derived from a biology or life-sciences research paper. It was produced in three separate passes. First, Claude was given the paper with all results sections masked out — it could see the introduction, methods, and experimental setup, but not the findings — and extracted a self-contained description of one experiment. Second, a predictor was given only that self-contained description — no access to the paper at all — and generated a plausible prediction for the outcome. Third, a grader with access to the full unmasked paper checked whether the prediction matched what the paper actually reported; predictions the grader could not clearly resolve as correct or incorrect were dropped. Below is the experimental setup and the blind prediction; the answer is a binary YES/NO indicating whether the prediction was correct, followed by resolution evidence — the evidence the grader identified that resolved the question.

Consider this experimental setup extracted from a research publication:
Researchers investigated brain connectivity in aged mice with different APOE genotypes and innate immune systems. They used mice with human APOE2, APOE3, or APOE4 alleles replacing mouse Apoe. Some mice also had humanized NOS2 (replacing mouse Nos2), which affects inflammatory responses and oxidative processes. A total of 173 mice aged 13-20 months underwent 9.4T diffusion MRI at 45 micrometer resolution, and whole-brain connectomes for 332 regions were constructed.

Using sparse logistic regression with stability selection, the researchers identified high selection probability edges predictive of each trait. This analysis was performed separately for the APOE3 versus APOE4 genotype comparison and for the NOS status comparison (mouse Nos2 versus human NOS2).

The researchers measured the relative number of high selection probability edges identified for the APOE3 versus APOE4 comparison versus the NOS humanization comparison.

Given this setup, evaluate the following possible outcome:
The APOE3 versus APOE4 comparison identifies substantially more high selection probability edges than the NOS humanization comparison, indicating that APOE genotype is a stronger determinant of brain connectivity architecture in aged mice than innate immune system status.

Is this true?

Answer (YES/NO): YES